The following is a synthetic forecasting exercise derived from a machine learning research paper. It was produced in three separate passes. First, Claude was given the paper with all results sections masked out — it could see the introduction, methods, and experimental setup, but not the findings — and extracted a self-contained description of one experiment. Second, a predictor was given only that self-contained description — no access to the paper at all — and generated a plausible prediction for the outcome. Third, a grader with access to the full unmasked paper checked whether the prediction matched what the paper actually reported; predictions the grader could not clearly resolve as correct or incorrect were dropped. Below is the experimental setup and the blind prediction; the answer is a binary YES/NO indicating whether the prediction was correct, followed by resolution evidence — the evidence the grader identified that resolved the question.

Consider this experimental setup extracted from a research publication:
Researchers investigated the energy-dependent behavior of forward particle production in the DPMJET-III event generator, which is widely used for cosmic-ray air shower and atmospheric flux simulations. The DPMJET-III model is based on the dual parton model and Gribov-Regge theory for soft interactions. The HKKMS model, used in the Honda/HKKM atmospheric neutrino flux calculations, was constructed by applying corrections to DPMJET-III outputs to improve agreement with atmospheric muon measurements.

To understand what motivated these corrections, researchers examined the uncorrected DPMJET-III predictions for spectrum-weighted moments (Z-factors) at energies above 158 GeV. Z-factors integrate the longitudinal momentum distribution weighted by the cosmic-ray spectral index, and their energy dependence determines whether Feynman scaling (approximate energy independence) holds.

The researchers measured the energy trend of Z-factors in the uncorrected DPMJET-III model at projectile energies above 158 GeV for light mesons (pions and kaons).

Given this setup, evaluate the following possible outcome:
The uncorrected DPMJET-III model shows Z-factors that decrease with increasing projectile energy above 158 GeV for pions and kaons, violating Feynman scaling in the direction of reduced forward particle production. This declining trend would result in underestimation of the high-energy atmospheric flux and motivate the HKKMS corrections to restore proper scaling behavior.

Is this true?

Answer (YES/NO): YES